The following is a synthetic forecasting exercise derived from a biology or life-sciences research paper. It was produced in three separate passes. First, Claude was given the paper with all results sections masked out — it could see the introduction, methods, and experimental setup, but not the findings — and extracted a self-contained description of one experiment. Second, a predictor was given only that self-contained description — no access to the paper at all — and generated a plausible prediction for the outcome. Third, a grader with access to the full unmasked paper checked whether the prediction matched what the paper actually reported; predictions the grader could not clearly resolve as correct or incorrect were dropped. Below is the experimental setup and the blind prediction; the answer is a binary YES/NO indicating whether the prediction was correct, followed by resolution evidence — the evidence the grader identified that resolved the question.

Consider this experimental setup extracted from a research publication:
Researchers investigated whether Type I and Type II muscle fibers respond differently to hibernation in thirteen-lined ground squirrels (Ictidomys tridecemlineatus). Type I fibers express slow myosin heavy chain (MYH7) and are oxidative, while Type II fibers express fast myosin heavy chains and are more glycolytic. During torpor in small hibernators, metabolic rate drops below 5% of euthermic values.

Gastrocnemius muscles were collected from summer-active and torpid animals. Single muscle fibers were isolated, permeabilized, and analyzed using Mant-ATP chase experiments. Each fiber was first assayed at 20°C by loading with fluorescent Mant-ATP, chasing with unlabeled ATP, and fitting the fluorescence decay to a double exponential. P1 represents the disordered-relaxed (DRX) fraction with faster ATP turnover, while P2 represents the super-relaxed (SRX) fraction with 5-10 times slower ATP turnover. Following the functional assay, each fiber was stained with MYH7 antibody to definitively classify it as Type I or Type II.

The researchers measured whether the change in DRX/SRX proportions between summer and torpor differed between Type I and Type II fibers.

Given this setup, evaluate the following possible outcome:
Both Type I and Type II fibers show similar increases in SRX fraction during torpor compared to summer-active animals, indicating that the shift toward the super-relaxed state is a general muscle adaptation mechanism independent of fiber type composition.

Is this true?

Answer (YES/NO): NO